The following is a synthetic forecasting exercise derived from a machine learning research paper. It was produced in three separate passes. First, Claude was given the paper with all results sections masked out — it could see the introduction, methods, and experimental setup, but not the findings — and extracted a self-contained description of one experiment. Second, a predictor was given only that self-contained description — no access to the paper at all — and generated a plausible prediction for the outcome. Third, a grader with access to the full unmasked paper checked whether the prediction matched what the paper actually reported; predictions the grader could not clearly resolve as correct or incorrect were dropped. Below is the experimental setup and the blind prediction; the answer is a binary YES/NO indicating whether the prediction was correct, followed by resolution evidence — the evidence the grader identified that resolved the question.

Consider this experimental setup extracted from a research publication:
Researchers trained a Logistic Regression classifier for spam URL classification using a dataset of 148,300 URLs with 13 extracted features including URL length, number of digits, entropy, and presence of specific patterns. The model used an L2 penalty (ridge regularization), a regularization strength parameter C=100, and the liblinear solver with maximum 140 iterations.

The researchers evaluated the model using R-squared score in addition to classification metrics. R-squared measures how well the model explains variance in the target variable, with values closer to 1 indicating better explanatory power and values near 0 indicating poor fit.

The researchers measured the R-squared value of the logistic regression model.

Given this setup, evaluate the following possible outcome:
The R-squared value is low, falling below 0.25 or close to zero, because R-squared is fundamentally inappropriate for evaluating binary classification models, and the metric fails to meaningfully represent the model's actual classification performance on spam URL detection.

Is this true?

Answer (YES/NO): YES